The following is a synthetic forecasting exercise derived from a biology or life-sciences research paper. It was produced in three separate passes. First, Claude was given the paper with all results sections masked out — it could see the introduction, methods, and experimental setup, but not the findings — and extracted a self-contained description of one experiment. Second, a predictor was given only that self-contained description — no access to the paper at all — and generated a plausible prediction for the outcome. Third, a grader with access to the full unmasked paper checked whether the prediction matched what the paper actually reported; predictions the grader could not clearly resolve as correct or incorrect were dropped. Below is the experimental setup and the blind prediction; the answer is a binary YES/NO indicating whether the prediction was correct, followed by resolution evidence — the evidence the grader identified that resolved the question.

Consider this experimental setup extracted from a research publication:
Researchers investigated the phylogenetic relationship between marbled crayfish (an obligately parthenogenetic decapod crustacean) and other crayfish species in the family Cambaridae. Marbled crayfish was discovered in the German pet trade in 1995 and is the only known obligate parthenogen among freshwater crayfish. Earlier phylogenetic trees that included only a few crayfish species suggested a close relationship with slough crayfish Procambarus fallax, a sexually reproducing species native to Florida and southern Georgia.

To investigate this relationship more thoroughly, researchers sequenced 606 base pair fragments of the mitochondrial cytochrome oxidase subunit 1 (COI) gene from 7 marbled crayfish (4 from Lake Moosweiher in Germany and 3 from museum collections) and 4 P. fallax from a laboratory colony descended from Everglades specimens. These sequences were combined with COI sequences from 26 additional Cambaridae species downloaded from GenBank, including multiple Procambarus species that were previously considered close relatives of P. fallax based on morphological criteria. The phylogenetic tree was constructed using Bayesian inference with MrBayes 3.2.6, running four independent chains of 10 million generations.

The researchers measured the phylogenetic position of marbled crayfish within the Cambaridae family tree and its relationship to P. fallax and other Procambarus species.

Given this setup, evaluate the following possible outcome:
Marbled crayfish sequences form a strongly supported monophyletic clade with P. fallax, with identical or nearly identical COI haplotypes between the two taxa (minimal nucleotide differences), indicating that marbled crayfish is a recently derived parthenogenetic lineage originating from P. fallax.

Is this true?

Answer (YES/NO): YES